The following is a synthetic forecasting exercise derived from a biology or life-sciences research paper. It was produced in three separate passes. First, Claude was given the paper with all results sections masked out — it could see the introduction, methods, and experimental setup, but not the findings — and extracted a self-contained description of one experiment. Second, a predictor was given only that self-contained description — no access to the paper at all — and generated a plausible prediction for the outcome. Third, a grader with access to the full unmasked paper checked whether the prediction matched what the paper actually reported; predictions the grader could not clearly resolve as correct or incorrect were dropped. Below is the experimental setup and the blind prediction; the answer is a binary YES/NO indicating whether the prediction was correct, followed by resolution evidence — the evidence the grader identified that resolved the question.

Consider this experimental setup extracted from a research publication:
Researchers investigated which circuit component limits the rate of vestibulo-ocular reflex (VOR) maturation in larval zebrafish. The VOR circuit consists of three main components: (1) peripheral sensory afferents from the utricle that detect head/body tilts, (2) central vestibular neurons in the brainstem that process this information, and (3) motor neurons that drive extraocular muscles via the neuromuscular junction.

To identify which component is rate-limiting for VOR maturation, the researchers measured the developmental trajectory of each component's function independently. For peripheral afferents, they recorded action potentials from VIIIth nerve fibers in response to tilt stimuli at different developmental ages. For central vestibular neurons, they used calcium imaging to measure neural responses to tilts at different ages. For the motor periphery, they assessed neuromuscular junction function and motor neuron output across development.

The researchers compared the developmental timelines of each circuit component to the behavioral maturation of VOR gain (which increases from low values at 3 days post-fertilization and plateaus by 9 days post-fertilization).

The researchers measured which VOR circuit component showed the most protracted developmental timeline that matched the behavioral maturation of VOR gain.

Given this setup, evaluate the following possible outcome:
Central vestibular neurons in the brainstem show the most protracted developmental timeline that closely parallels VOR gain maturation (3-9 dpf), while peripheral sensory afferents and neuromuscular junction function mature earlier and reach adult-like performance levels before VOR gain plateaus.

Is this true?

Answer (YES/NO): NO